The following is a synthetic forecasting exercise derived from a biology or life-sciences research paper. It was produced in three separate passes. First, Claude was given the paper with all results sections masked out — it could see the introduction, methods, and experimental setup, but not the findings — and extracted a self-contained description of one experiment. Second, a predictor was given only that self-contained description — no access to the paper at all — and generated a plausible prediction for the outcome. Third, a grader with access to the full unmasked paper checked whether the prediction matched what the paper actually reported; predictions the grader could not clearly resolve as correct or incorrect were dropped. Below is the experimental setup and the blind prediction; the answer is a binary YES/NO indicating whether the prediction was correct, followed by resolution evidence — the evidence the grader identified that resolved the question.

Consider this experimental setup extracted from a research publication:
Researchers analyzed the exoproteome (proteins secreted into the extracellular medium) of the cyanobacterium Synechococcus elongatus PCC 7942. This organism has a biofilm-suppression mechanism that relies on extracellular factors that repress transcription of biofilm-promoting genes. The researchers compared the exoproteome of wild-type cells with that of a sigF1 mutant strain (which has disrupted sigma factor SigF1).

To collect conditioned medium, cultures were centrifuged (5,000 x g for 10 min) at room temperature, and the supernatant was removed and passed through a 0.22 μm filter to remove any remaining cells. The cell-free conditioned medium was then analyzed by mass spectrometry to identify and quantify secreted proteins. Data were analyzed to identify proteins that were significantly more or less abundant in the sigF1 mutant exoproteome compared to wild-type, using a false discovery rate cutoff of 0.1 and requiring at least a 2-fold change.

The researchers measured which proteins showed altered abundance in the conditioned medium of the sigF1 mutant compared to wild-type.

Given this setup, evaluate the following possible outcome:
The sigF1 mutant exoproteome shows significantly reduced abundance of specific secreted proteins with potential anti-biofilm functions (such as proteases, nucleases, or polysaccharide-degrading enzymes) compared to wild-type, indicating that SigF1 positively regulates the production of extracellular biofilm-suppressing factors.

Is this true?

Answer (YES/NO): NO